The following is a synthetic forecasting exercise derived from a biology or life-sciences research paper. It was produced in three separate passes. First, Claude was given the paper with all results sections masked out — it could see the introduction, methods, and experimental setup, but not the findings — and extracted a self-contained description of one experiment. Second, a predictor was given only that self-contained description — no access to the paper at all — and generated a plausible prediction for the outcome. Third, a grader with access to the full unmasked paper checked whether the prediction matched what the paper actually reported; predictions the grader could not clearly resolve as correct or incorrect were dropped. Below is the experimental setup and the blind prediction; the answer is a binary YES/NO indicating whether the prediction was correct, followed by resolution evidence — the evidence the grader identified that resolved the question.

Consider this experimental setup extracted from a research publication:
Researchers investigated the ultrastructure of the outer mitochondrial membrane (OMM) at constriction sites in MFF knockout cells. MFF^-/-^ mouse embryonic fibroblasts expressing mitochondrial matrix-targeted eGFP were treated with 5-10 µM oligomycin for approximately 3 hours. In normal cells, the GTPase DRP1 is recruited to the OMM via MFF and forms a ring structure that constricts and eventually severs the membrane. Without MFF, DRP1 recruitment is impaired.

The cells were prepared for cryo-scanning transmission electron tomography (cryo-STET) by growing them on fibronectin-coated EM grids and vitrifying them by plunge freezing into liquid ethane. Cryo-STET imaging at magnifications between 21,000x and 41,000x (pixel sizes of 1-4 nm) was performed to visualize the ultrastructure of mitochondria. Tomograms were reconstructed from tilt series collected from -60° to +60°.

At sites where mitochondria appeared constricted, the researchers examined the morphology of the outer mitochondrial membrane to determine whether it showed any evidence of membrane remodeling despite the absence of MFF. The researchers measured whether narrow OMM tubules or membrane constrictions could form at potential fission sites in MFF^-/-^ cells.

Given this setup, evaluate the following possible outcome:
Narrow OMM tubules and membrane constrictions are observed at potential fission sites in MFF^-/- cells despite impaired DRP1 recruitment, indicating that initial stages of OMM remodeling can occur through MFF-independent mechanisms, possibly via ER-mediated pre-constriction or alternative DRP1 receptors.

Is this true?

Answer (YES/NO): YES